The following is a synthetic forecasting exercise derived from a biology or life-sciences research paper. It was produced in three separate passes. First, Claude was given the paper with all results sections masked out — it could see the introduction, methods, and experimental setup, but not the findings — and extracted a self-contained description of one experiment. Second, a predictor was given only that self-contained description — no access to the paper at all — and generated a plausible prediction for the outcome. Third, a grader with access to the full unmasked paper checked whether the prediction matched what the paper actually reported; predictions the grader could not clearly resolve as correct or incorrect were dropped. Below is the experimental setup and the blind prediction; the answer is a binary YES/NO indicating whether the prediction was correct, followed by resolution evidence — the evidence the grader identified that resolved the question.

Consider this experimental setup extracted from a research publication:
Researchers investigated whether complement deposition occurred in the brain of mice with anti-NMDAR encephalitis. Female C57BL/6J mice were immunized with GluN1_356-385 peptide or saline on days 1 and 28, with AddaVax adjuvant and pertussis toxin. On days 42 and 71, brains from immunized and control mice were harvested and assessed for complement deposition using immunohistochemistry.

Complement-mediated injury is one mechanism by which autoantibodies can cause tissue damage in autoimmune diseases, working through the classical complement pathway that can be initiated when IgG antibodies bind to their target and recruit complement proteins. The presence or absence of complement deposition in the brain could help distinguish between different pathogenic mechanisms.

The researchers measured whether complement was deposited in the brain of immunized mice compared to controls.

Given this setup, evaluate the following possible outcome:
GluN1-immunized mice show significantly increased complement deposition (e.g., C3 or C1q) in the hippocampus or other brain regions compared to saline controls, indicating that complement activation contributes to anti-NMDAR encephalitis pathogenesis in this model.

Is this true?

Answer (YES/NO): NO